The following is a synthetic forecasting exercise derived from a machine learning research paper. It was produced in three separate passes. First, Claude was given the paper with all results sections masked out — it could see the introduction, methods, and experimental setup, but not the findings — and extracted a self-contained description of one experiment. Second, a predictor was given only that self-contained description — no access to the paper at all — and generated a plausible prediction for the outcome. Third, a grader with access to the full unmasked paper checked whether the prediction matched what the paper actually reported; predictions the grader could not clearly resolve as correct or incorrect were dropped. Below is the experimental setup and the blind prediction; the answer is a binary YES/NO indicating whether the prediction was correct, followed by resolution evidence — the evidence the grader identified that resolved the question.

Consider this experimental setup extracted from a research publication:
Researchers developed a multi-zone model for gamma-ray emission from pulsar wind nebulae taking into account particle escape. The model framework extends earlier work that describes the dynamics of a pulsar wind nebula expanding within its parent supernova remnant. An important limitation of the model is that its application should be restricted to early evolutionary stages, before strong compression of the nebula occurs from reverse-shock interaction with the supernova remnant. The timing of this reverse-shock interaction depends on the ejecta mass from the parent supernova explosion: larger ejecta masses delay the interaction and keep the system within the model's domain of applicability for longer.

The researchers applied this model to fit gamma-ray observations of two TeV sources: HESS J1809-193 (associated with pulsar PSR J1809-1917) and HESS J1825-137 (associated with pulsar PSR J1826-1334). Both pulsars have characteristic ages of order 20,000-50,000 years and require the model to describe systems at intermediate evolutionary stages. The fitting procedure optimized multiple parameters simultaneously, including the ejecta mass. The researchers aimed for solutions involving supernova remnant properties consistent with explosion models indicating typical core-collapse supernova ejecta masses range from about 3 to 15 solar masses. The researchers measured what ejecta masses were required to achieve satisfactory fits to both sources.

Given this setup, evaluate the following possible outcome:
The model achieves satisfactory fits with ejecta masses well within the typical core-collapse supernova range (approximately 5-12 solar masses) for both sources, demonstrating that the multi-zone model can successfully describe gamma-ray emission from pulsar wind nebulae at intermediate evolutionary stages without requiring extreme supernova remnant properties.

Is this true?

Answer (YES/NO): NO